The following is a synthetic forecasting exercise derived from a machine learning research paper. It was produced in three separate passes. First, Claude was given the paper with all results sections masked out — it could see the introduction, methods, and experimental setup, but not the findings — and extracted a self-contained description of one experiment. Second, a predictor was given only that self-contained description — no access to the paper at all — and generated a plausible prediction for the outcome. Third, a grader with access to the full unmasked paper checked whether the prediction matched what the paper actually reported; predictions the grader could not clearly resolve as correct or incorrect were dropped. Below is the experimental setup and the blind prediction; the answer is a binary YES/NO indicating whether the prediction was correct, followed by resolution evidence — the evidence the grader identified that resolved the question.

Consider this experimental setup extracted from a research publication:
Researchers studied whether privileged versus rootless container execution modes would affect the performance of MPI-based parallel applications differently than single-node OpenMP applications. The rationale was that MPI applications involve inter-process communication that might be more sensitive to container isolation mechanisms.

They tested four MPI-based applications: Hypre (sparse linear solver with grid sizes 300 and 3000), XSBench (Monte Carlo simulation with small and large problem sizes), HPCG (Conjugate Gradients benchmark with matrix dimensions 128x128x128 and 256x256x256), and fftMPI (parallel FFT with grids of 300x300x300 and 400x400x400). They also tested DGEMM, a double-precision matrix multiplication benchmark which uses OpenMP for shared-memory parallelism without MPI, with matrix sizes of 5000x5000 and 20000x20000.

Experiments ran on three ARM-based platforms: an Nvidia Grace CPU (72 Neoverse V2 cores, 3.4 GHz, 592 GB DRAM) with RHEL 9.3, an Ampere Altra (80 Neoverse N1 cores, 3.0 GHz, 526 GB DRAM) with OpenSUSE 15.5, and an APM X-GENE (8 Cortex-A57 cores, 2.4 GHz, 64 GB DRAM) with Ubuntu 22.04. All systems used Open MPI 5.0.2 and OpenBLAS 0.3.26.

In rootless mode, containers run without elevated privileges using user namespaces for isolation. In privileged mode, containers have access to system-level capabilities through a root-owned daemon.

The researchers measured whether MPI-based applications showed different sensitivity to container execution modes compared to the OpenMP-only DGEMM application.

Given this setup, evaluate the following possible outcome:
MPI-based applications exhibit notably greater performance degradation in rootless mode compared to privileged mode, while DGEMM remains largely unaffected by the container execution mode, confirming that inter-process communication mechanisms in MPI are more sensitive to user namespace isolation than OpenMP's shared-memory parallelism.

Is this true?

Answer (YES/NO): NO